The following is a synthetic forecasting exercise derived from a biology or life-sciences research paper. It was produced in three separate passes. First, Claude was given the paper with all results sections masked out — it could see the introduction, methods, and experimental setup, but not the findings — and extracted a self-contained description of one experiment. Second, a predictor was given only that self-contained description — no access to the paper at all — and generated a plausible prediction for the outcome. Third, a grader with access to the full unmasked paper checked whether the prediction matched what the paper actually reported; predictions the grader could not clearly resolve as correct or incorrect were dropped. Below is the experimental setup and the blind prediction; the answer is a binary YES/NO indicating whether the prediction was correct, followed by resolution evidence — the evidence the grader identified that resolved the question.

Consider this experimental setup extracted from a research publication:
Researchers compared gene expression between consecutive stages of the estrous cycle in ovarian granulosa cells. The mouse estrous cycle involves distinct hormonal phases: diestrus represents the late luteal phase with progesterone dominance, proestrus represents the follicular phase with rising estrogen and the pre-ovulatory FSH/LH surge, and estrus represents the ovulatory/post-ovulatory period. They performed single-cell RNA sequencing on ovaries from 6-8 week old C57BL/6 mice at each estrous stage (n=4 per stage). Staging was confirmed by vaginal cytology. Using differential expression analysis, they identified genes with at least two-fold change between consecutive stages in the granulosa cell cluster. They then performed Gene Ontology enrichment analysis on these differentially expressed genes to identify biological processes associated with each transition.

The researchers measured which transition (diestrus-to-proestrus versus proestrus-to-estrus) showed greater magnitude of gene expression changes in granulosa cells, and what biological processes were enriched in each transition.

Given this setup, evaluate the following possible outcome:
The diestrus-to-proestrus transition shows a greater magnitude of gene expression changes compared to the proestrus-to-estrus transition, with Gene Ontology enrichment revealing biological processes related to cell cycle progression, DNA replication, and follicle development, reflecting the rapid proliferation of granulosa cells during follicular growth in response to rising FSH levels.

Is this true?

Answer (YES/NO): NO